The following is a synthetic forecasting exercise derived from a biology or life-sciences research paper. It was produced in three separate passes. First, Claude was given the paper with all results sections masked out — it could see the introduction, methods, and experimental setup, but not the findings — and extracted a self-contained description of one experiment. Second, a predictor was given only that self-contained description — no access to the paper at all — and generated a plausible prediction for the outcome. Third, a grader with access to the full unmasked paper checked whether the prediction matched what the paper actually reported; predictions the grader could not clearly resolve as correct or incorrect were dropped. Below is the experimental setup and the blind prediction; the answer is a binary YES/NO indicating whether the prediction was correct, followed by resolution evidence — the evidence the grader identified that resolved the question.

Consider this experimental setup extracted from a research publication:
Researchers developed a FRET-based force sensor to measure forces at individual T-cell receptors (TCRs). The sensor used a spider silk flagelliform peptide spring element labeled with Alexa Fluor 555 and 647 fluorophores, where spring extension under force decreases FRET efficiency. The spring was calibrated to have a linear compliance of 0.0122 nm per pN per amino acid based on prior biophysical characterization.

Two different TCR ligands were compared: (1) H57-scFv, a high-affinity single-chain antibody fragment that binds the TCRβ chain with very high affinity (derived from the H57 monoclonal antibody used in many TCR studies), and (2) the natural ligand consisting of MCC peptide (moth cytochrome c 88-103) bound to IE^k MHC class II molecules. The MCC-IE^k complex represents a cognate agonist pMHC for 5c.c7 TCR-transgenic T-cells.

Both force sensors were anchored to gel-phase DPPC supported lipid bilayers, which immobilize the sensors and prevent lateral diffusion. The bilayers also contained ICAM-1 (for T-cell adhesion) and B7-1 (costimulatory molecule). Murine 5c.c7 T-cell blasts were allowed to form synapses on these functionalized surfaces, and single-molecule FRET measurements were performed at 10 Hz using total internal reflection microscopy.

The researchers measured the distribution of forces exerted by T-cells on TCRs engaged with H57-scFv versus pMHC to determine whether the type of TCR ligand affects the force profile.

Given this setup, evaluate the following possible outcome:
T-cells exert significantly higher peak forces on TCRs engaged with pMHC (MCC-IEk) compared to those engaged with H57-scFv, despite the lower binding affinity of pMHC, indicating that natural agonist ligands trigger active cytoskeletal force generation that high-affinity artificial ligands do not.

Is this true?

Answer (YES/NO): NO